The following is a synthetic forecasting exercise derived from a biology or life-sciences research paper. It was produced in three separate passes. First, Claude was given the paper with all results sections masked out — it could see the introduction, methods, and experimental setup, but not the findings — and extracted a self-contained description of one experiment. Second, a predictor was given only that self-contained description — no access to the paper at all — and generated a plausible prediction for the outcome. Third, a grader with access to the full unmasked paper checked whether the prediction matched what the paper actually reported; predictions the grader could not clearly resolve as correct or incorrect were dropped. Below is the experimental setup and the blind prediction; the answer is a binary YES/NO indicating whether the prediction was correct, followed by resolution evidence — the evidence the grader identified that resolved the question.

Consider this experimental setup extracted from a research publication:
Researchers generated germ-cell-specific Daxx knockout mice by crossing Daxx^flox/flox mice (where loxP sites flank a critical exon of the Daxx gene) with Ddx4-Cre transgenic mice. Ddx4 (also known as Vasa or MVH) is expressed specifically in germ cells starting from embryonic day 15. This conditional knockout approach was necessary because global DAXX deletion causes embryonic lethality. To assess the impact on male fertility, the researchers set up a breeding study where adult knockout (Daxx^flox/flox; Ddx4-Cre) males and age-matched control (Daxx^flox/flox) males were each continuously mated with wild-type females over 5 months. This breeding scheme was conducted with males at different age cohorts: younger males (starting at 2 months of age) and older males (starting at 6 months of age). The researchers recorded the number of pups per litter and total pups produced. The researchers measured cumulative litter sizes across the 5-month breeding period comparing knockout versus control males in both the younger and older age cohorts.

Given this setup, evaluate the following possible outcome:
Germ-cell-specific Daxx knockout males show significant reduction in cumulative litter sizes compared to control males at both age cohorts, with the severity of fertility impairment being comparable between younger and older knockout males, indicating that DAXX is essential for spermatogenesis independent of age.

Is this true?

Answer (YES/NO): NO